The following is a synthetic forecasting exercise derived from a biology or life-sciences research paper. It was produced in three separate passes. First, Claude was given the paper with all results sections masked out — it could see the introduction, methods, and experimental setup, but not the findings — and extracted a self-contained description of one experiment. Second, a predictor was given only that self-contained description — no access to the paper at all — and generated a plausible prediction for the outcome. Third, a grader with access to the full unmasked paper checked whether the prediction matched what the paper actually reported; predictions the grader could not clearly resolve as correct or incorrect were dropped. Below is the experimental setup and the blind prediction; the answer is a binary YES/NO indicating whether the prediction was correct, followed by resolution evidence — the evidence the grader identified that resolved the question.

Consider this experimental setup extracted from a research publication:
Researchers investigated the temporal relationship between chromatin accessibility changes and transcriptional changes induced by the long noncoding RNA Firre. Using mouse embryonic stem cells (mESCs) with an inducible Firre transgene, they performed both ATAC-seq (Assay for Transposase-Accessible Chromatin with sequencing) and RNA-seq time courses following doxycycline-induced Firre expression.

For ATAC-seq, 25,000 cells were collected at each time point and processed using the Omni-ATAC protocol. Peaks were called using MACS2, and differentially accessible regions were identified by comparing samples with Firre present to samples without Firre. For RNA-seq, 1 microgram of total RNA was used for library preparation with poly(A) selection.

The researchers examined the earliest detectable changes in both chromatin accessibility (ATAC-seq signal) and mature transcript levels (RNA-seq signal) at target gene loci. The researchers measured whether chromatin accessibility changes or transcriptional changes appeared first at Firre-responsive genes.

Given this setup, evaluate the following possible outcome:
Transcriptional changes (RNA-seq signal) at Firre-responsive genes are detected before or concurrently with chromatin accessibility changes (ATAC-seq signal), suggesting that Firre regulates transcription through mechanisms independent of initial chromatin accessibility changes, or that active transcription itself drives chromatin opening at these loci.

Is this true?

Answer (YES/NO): NO